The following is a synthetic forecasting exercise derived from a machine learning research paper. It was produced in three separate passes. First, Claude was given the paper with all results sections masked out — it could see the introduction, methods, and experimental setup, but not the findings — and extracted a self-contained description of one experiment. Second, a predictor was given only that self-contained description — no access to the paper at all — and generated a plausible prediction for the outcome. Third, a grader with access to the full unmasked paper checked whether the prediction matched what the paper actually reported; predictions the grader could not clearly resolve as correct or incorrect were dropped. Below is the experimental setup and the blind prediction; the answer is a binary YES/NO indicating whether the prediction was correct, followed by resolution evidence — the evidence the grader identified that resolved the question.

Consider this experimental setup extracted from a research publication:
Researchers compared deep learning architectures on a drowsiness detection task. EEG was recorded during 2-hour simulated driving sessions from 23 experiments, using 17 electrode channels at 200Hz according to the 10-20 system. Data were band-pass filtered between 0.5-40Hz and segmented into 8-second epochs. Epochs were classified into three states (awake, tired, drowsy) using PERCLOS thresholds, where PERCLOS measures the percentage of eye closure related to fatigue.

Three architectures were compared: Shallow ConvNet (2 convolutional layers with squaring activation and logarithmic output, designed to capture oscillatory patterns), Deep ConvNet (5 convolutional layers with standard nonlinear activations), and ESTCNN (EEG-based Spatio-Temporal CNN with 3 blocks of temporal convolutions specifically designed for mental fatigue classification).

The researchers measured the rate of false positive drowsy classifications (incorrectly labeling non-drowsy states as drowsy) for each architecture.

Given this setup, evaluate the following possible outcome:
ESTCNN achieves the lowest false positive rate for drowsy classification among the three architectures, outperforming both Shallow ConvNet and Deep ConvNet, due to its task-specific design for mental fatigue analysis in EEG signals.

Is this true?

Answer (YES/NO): NO